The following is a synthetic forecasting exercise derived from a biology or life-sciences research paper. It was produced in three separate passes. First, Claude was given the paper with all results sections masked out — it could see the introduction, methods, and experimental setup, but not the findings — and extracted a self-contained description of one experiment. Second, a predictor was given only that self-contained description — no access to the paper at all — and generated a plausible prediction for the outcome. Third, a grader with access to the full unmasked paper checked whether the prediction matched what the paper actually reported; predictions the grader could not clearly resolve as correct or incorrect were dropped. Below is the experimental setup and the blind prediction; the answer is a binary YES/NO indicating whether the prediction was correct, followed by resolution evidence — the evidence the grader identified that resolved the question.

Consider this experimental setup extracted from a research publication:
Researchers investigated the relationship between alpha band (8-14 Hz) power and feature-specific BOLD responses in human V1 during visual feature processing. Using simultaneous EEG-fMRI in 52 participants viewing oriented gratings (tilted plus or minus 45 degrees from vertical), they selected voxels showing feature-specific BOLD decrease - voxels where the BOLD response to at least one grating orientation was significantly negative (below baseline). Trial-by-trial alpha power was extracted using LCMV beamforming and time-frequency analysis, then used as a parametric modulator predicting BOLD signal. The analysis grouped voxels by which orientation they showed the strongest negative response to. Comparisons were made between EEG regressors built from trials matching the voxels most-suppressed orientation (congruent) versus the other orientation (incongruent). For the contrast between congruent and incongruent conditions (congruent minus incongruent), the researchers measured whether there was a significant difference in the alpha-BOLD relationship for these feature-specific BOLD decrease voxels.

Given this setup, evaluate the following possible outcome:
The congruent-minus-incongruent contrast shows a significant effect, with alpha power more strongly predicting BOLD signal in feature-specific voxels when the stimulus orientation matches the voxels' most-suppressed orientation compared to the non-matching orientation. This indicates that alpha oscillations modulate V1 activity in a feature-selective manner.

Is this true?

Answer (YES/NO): NO